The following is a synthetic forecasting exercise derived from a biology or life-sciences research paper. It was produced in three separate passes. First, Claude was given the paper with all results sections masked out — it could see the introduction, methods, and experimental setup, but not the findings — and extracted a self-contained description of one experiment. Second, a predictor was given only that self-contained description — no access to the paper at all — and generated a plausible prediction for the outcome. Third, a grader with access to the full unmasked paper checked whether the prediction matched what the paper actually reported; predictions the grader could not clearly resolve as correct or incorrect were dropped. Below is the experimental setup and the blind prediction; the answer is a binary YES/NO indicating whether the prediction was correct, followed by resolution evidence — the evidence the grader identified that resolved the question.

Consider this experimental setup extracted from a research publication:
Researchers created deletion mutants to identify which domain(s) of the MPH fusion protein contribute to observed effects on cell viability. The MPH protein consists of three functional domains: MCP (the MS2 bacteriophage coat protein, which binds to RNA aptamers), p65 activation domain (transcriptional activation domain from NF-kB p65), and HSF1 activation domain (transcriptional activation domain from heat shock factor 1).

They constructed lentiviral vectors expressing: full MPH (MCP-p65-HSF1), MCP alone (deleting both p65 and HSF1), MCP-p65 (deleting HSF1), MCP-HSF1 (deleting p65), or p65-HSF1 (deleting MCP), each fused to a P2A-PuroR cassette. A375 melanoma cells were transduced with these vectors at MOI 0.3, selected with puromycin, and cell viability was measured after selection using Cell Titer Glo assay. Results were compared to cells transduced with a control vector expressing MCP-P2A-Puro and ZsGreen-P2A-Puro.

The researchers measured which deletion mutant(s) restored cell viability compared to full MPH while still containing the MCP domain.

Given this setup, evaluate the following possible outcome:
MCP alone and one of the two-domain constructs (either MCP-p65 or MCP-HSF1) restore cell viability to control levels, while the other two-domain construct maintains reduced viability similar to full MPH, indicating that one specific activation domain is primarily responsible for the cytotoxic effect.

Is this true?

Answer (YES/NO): NO